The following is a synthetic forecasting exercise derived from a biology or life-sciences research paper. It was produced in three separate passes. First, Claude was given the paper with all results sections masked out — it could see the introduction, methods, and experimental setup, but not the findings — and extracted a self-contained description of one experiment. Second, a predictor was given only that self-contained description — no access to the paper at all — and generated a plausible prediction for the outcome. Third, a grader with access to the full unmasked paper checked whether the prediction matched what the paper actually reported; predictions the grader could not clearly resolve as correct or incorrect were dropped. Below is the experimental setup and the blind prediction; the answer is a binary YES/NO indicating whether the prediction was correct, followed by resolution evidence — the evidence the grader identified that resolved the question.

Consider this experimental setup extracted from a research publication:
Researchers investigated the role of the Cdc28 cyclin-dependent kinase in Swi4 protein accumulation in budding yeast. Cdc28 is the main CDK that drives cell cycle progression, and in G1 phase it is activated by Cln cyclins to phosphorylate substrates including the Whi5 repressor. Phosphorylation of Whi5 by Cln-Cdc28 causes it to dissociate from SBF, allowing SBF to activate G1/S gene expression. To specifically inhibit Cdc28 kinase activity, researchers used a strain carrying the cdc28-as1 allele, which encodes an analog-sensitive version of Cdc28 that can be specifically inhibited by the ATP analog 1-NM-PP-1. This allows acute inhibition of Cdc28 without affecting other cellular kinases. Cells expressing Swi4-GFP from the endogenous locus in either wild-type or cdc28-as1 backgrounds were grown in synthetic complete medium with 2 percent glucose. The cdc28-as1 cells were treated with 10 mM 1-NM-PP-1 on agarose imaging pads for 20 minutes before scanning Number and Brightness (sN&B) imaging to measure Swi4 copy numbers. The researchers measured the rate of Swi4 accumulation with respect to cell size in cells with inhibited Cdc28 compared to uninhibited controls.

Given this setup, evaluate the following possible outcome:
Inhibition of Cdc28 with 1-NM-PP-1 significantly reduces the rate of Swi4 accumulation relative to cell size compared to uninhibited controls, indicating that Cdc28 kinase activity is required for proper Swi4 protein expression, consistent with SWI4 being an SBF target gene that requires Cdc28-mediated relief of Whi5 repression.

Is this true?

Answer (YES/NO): YES